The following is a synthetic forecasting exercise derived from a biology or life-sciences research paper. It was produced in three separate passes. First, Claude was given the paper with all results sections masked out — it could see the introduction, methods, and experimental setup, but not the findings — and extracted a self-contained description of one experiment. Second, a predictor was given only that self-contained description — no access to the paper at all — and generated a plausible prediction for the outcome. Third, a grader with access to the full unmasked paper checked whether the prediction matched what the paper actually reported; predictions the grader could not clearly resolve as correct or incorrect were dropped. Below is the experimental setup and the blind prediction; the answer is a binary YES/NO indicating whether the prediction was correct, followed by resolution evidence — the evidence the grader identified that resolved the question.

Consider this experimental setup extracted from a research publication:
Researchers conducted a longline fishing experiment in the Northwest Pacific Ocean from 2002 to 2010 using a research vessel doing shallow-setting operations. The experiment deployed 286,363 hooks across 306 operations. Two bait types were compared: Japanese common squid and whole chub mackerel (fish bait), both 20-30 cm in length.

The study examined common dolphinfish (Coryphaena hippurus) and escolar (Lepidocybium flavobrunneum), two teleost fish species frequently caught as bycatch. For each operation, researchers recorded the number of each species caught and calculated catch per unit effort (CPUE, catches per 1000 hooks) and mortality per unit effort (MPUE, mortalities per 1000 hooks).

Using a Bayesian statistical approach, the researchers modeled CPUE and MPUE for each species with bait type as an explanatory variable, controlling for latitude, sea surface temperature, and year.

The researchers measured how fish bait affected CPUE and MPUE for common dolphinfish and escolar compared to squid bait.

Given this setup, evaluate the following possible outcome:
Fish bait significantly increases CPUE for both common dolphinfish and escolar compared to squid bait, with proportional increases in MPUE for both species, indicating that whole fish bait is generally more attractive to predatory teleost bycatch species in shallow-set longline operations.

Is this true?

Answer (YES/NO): NO